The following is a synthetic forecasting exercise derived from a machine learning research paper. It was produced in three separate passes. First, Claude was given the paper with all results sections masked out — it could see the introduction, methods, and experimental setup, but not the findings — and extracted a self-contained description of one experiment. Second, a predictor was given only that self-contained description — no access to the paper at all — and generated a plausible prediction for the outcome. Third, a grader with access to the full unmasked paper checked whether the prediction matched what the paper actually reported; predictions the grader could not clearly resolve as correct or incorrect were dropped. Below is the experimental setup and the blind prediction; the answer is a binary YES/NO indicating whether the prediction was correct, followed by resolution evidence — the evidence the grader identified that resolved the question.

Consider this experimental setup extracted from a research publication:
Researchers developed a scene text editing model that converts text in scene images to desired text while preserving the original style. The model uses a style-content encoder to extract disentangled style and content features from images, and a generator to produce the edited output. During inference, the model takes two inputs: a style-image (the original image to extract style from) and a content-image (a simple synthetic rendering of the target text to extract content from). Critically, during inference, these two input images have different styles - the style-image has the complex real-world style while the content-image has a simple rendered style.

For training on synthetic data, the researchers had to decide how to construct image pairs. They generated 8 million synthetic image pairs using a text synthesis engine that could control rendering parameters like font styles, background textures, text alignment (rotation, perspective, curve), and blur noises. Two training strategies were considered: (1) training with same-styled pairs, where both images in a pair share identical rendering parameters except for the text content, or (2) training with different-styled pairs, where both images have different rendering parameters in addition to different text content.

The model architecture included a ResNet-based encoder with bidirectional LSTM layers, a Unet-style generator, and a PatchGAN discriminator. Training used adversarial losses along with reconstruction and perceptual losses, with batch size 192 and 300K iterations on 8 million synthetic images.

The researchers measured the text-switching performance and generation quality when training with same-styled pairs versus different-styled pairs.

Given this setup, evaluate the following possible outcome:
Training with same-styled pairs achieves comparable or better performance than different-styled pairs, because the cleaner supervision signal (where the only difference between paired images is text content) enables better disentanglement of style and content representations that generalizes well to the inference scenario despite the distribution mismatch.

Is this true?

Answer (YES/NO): YES